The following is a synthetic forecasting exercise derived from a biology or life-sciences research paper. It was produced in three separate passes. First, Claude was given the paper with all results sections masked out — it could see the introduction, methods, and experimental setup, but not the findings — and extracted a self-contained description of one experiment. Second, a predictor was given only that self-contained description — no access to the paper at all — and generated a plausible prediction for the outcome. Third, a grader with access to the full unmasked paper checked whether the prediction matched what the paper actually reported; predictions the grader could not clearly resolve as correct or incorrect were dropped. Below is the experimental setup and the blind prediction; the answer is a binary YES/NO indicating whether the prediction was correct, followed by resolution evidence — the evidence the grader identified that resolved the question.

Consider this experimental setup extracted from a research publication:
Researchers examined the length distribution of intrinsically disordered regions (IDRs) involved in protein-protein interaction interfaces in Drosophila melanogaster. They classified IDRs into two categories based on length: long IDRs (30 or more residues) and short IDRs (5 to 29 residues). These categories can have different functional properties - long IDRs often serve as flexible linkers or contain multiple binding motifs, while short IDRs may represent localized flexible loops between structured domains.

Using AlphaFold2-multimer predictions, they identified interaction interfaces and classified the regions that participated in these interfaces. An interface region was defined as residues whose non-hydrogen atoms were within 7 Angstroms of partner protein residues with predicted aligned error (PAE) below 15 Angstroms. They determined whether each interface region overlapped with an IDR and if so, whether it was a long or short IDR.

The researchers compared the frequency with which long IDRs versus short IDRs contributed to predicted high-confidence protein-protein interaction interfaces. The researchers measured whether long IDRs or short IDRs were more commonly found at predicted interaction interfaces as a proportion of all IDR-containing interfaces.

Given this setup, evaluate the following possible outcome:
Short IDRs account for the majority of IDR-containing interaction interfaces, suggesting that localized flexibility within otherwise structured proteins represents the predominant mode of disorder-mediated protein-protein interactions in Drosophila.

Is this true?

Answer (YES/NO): YES